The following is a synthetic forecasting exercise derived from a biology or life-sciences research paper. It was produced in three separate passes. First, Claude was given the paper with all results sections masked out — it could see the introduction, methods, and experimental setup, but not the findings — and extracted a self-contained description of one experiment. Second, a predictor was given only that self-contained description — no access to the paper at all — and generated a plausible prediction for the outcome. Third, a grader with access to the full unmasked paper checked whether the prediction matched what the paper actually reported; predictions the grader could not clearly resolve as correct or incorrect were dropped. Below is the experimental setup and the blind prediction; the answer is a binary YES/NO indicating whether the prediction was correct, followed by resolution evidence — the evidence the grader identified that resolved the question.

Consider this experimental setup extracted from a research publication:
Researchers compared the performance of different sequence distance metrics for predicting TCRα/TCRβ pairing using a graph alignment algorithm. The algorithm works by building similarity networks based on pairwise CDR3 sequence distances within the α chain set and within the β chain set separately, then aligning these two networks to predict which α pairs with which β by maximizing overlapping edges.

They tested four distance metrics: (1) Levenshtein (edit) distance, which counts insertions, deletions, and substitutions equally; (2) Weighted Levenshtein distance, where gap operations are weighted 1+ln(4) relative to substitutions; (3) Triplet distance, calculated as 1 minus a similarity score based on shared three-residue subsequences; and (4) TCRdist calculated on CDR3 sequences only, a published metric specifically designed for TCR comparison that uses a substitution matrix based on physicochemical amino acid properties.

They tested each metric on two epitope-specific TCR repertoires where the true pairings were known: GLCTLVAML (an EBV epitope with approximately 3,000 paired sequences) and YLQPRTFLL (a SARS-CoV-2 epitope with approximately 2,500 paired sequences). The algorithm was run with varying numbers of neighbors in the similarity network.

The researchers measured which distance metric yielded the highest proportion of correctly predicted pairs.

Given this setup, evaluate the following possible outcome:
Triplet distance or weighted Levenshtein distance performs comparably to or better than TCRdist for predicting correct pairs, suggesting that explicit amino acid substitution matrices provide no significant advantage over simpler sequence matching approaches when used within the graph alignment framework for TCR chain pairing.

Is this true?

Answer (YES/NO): NO